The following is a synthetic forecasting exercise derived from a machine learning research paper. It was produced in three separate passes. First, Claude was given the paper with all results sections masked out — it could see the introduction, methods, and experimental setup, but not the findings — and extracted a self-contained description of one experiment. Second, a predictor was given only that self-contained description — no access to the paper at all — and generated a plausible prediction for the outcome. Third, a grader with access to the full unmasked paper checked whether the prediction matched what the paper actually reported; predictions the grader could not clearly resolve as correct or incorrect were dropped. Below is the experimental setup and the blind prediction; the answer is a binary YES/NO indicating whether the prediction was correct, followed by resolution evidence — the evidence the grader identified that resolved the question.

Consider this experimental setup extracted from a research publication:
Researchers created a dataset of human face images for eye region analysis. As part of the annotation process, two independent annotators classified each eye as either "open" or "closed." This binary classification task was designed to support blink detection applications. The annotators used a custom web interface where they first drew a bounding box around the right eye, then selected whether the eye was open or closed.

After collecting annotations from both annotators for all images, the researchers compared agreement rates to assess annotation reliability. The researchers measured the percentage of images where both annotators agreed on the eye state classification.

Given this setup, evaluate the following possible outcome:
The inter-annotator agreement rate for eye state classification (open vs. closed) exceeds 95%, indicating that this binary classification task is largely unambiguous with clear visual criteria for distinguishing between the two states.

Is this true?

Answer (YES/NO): NO